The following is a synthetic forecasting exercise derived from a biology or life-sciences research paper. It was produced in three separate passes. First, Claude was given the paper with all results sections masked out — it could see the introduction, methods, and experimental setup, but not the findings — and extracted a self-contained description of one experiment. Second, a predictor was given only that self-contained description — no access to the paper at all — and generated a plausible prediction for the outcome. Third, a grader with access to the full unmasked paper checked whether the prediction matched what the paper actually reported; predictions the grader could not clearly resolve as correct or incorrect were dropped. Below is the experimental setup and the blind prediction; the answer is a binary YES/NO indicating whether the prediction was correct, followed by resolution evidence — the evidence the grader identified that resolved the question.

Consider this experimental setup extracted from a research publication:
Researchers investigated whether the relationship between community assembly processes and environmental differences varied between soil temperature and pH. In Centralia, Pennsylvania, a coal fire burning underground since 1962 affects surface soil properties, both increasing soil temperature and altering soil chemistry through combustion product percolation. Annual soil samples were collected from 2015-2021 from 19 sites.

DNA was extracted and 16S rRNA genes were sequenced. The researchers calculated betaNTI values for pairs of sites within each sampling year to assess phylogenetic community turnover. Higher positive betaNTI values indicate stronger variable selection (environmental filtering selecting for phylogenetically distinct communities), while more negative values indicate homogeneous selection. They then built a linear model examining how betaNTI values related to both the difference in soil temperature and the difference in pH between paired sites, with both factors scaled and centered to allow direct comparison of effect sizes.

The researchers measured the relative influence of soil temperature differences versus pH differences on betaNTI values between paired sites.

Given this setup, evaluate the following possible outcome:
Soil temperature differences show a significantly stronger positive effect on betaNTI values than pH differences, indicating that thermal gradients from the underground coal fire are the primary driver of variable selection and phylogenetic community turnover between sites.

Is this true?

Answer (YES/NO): NO